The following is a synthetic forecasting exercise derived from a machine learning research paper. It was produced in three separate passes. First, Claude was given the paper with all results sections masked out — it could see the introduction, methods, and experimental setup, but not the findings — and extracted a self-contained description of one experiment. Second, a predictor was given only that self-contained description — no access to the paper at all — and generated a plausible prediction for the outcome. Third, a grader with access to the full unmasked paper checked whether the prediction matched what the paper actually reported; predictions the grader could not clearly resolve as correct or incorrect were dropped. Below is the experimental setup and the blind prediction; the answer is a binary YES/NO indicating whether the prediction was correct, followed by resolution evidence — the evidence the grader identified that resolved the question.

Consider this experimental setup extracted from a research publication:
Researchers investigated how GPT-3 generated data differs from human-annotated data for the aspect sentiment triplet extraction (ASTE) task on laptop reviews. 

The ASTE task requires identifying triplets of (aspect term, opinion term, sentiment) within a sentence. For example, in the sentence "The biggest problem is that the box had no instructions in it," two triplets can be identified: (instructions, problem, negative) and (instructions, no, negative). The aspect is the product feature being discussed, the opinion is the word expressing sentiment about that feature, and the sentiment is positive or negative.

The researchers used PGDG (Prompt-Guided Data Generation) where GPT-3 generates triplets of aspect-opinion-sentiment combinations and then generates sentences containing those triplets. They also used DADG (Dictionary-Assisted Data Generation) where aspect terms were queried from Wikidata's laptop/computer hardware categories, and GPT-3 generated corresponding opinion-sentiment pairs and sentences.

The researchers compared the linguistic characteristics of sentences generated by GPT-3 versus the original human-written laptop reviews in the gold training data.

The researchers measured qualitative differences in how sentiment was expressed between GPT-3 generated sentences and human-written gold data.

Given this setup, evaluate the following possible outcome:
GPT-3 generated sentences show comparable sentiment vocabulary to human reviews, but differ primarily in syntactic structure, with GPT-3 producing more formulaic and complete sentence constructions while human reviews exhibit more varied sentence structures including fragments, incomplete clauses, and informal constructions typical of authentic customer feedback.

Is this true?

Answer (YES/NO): NO